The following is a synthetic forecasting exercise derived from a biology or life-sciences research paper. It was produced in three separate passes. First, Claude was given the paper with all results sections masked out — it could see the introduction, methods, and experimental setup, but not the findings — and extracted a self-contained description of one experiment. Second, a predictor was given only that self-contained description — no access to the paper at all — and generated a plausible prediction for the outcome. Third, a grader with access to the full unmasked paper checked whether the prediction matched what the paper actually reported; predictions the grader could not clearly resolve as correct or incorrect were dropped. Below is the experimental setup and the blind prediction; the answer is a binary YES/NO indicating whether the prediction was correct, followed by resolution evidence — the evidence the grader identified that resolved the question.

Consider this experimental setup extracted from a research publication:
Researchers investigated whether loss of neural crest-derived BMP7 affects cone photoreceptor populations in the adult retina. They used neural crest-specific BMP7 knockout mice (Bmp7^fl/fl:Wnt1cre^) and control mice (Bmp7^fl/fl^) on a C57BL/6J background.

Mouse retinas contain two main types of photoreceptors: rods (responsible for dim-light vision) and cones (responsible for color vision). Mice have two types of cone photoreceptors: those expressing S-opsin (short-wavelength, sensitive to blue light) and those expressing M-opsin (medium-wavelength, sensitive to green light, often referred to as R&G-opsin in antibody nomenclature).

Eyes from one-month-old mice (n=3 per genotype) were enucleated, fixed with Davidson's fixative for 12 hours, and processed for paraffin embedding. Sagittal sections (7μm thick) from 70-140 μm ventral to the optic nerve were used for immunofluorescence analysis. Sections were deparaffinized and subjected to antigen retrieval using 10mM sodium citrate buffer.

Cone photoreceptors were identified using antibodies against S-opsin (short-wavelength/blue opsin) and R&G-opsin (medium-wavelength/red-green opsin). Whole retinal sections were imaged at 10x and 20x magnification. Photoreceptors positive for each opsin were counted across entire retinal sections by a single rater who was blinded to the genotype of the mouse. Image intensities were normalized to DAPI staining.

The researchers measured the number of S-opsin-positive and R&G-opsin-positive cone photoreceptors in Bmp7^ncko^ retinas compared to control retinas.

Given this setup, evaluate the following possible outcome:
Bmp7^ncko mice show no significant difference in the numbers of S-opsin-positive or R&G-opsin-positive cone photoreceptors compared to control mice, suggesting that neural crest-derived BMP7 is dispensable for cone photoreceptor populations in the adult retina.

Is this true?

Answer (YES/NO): NO